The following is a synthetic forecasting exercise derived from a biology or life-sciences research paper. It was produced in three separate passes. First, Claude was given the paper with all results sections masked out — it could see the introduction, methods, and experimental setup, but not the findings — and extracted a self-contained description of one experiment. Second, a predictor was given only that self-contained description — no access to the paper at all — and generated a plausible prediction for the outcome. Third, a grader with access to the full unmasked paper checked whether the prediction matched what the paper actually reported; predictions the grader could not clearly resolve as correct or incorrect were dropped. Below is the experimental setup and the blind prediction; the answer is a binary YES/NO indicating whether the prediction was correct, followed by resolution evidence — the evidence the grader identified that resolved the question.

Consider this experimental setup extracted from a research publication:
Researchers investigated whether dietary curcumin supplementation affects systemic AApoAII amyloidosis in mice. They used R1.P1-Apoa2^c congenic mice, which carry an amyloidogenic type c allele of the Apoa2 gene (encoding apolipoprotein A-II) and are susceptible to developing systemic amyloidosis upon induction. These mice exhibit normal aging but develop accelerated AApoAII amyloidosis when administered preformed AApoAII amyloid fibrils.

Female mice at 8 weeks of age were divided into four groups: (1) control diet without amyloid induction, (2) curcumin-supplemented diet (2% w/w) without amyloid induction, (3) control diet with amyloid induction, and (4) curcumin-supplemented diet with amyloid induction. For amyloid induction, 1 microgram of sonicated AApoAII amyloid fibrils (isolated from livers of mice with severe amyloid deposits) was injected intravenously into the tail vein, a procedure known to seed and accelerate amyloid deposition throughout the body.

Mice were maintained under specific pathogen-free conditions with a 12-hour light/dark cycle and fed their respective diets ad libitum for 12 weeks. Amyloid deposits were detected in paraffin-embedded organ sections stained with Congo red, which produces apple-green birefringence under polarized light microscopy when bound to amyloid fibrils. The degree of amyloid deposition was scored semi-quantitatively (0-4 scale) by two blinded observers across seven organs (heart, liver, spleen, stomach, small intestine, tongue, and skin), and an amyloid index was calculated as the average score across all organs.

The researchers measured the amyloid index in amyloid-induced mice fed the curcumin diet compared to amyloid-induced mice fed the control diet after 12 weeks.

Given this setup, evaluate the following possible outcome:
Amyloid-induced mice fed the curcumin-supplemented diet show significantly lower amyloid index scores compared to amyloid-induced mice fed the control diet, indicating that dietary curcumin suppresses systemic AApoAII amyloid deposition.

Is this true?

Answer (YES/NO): NO